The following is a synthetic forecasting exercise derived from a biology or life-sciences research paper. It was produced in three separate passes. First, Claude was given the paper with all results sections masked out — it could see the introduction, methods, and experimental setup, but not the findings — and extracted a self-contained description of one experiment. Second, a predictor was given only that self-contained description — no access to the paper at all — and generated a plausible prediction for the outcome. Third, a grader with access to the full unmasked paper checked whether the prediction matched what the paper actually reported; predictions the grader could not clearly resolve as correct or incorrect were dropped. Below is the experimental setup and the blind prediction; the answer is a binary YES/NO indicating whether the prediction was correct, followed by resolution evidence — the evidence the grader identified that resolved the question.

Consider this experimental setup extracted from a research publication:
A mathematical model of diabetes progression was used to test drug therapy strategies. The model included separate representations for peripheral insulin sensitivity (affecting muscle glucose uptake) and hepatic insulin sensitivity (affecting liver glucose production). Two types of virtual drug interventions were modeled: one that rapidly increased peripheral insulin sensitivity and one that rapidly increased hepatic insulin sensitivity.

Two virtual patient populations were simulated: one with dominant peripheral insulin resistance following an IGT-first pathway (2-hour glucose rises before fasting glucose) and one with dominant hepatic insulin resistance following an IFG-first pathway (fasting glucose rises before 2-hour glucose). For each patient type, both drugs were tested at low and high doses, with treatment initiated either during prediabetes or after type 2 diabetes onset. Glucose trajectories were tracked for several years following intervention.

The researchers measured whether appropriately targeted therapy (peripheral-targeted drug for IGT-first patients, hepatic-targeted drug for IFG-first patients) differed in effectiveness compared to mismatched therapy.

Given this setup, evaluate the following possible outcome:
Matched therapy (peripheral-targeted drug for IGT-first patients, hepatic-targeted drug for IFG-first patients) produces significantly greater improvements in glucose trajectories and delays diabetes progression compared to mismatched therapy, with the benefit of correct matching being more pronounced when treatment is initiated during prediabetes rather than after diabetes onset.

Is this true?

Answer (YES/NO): YES